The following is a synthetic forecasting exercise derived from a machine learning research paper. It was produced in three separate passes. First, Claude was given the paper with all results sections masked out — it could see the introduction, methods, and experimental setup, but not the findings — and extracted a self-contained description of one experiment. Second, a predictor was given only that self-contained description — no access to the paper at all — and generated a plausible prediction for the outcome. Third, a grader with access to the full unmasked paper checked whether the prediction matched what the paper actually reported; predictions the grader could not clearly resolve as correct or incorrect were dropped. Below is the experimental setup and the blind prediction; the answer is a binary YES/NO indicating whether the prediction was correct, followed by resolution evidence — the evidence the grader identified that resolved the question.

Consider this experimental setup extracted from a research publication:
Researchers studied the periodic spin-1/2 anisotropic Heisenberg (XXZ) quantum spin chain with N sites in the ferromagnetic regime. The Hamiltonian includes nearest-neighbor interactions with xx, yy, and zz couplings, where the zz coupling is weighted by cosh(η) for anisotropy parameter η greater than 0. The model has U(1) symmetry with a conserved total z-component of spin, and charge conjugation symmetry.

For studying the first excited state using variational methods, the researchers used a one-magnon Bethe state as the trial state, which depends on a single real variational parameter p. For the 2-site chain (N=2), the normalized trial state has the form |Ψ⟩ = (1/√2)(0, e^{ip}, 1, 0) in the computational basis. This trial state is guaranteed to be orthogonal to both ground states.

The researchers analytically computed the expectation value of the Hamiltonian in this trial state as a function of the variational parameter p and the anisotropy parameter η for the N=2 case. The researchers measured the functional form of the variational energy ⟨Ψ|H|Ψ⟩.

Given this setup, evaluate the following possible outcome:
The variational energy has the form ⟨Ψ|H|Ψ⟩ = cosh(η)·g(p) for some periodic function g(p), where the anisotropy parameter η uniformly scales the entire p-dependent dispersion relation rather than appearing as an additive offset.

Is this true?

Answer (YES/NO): NO